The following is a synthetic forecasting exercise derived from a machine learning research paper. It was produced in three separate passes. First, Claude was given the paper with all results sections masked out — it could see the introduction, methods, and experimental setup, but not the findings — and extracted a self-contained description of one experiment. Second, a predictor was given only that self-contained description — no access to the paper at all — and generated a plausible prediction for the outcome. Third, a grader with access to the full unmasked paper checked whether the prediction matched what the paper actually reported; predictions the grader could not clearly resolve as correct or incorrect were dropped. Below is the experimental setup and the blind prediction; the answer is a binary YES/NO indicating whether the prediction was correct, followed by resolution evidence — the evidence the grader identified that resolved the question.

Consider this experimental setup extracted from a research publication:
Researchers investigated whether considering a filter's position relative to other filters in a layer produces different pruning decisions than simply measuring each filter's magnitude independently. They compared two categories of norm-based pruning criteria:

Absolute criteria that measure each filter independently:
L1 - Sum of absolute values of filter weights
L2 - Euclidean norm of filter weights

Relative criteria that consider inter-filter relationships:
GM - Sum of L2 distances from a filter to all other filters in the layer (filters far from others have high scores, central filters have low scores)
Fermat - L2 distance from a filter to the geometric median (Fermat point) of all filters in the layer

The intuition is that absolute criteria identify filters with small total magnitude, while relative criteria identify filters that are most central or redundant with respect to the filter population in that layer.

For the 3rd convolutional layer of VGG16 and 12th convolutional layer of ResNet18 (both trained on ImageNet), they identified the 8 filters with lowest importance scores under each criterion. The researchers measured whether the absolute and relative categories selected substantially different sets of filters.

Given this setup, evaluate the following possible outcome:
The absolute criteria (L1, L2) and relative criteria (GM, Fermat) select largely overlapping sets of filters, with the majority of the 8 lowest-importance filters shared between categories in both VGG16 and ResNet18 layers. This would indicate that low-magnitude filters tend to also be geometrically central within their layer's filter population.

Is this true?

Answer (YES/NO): YES